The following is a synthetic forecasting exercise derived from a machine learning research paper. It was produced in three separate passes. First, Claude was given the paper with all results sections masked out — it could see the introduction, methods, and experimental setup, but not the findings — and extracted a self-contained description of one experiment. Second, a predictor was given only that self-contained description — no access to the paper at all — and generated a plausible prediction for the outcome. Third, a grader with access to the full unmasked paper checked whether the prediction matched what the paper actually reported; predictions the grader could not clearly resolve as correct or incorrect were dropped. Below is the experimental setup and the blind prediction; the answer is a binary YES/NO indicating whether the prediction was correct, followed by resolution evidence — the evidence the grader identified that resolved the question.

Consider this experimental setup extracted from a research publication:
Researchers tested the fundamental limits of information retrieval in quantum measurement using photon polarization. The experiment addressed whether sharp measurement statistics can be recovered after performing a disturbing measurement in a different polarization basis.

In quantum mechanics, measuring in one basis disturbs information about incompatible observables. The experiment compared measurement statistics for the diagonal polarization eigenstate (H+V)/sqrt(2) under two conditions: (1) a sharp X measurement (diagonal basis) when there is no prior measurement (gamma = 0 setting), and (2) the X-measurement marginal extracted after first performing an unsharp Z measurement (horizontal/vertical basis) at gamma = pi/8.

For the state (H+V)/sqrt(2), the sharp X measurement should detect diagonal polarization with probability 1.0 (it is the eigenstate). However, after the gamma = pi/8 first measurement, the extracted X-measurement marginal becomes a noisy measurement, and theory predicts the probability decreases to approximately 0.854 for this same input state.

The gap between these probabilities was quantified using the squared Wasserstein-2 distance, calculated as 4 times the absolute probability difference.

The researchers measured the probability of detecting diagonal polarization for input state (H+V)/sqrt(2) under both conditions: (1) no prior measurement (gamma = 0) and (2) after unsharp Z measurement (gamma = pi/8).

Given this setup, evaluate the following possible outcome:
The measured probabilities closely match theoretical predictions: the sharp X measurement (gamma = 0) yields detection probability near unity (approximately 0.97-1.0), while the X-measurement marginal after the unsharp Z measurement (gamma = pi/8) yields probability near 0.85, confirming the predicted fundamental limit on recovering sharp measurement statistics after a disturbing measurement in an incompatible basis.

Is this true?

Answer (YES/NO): NO